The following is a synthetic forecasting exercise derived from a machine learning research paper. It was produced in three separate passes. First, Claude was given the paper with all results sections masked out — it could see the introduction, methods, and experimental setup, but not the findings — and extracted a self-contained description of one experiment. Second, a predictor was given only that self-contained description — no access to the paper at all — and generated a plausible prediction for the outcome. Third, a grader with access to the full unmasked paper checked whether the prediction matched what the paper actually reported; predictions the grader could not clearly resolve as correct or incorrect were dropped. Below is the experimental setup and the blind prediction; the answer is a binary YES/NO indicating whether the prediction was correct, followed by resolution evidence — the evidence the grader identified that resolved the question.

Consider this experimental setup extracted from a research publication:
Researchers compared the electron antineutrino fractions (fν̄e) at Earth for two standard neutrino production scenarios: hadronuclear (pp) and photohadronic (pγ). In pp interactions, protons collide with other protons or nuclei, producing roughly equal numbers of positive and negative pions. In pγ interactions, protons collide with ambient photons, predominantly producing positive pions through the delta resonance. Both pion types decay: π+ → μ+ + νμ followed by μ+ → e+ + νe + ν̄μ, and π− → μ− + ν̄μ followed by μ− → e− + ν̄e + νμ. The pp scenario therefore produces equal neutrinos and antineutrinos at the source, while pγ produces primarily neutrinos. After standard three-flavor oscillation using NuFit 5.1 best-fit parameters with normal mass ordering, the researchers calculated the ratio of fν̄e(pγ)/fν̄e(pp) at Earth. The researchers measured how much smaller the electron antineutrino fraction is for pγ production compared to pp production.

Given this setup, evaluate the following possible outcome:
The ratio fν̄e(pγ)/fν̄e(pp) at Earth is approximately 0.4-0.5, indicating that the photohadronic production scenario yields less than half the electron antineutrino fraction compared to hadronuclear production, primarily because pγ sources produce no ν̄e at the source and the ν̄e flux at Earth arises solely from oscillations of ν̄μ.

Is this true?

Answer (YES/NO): YES